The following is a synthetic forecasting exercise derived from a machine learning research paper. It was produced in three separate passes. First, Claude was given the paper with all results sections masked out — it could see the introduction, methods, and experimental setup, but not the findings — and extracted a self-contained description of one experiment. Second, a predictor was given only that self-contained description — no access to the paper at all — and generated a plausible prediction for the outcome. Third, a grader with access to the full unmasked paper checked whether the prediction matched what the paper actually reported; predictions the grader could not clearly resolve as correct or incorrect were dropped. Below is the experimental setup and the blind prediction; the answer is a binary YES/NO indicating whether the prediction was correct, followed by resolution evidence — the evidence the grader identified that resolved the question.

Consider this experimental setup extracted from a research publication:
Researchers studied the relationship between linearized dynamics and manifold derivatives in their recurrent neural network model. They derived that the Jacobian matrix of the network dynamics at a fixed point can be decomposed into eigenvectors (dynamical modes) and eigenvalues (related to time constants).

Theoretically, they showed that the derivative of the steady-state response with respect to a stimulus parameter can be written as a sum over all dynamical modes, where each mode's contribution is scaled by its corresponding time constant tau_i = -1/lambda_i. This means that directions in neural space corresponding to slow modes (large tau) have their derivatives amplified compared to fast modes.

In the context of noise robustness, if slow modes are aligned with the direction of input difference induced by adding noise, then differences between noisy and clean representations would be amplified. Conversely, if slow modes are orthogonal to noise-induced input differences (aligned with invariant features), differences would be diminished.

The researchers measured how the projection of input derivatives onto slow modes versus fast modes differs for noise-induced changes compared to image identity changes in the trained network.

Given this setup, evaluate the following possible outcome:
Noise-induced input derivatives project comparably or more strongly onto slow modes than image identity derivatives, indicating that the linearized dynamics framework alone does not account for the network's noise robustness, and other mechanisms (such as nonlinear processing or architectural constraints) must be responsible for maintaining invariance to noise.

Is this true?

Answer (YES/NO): NO